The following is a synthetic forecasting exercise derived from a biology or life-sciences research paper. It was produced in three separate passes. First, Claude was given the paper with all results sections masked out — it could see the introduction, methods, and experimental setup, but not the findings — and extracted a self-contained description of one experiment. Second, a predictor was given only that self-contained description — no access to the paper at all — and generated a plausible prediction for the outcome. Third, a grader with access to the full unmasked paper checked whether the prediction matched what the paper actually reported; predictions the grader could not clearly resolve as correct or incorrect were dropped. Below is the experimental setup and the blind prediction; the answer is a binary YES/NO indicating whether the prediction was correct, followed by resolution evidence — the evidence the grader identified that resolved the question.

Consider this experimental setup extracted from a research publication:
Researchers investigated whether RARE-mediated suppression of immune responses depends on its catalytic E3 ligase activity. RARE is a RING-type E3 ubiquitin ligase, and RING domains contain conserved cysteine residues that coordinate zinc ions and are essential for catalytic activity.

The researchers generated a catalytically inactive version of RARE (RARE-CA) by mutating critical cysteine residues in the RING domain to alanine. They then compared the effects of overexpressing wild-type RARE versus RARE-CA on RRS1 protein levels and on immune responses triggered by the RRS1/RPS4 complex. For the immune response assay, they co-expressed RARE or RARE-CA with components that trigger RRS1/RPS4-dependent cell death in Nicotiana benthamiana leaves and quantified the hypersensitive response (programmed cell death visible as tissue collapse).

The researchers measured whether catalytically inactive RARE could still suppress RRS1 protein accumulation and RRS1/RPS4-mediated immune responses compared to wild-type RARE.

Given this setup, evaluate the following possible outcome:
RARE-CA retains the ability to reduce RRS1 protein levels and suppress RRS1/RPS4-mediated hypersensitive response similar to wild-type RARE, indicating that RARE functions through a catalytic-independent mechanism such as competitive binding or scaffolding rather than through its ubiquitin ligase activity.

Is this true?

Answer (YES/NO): NO